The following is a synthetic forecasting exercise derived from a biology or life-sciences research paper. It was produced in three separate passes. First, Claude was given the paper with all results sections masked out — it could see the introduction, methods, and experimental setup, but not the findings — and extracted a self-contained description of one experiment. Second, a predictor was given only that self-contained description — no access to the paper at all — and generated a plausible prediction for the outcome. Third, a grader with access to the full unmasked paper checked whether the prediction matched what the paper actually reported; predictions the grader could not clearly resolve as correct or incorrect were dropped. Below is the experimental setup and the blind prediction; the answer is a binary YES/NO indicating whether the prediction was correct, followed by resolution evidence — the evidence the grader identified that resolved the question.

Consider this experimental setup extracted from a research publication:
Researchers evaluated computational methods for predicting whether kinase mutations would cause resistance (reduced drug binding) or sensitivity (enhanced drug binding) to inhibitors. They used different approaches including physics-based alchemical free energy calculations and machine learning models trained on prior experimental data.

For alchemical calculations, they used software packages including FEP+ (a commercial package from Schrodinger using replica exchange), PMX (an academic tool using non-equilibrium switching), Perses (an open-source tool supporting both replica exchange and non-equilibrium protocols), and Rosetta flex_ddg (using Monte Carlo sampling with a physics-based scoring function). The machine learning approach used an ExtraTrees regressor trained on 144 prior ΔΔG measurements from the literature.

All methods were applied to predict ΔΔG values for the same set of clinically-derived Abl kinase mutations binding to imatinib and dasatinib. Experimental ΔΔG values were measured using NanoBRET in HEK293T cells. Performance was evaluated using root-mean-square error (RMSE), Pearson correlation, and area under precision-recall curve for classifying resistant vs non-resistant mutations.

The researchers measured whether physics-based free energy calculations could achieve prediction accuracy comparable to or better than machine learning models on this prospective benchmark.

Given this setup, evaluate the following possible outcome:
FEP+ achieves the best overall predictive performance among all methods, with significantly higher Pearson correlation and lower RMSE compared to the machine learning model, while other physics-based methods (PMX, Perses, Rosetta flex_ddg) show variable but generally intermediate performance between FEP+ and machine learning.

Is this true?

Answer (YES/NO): NO